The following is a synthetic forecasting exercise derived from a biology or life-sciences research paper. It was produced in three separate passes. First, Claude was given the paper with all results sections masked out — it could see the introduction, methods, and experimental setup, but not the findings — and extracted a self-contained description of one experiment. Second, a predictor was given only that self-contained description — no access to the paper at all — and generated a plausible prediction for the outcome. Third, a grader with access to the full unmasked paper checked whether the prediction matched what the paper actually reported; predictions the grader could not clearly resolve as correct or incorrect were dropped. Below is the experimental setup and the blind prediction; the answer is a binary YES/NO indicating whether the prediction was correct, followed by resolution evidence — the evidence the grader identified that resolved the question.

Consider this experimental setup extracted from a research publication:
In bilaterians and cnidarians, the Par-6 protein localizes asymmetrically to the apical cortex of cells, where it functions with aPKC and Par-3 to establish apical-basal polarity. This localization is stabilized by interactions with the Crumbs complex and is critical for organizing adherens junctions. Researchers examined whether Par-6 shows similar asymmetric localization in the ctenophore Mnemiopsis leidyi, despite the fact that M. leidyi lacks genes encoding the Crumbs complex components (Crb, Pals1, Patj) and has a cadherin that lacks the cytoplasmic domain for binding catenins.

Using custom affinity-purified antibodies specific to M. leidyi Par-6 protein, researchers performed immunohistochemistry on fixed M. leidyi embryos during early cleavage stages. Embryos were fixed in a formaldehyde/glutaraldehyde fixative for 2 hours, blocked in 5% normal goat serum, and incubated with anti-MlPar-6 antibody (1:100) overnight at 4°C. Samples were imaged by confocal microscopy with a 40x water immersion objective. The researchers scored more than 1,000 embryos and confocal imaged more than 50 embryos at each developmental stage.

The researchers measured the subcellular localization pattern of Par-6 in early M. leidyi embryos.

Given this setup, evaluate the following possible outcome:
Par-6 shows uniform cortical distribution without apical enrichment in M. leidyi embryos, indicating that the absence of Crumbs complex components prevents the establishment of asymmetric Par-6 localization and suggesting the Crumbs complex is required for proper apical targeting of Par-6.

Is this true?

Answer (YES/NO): NO